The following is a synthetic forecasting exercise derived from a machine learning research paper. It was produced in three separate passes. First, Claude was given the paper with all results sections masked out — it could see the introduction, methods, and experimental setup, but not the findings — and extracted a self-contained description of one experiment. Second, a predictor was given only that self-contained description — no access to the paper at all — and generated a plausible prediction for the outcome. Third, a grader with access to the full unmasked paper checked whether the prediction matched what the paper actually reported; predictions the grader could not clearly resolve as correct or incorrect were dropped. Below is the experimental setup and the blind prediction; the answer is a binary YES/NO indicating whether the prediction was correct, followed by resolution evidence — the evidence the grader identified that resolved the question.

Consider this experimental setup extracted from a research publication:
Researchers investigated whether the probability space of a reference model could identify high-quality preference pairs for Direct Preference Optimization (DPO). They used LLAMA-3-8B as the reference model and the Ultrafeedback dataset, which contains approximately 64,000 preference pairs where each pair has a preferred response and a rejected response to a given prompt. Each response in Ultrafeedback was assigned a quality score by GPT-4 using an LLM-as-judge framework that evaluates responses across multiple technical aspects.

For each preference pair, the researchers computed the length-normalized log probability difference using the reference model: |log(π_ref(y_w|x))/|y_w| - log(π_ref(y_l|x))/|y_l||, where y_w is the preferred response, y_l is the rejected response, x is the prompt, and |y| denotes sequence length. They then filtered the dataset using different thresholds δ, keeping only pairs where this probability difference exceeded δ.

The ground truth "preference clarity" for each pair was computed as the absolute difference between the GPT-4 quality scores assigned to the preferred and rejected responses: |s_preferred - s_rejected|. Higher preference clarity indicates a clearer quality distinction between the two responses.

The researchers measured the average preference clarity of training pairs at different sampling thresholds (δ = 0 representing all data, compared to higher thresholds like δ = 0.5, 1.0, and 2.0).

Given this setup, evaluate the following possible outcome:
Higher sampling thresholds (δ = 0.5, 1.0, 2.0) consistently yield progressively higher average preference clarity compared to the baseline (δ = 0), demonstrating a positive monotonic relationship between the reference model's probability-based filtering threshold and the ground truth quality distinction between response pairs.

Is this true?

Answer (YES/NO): YES